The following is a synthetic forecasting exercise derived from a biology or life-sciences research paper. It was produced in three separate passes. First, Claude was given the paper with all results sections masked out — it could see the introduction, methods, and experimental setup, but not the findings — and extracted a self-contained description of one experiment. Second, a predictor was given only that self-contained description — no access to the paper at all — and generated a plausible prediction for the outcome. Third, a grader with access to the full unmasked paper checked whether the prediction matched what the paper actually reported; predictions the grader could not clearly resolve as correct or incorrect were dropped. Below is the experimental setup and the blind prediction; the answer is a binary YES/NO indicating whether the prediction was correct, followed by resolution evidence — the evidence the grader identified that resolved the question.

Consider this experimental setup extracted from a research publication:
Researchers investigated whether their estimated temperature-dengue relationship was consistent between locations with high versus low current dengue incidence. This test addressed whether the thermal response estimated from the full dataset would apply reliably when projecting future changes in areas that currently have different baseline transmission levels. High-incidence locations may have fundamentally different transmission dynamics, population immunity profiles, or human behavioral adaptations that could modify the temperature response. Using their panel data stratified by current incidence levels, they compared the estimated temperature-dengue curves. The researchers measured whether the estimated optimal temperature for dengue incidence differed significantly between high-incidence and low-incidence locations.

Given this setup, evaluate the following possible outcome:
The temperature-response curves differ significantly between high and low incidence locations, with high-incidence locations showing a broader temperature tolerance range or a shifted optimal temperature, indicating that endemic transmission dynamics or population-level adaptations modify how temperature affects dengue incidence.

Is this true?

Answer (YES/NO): NO